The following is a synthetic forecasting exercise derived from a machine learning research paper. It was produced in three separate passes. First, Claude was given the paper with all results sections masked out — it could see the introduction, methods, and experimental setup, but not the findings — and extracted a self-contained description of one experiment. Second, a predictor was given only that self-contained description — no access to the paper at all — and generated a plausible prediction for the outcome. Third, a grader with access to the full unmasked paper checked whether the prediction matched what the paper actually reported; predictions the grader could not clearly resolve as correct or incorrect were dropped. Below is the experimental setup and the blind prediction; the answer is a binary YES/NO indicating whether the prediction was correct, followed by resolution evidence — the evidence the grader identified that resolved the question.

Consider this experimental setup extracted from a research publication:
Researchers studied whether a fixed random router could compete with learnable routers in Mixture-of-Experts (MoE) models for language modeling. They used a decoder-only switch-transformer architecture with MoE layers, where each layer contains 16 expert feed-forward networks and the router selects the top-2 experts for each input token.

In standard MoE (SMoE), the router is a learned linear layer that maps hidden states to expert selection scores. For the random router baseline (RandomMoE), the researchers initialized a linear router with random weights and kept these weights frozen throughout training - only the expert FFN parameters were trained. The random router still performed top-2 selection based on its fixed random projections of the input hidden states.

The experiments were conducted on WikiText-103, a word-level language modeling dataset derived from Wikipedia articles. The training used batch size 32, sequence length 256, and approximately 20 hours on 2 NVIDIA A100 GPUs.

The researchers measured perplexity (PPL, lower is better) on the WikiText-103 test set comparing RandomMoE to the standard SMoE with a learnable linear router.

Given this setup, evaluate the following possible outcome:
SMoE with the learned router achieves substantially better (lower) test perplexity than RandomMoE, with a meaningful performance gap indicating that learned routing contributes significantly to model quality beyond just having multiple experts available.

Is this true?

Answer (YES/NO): NO